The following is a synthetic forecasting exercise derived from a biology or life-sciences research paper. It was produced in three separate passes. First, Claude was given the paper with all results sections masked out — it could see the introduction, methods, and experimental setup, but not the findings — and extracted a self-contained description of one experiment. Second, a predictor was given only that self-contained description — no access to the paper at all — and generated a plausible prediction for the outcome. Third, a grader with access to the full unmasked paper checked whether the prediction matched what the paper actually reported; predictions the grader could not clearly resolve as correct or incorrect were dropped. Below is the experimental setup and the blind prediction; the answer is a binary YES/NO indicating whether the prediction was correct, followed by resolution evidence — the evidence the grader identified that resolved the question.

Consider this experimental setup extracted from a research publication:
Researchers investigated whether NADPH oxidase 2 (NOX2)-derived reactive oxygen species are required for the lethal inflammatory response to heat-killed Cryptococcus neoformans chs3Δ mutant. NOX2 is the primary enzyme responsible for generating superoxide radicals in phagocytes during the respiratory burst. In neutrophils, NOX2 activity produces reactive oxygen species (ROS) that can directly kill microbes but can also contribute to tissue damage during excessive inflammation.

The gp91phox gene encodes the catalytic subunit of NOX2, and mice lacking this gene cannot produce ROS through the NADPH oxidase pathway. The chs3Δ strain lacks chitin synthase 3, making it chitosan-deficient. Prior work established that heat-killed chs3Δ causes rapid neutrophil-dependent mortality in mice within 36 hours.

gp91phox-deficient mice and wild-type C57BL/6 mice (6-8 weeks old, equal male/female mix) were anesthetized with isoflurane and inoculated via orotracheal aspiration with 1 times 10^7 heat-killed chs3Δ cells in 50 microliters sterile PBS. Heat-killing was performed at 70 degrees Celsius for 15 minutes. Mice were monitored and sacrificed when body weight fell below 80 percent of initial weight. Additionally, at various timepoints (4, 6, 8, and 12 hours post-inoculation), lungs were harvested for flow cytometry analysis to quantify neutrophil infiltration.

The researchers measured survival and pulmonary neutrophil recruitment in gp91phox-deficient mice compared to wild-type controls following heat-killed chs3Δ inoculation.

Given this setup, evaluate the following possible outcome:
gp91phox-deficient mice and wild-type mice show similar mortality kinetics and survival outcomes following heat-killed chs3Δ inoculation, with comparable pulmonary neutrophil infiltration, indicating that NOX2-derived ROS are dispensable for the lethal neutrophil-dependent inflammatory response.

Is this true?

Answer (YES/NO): NO